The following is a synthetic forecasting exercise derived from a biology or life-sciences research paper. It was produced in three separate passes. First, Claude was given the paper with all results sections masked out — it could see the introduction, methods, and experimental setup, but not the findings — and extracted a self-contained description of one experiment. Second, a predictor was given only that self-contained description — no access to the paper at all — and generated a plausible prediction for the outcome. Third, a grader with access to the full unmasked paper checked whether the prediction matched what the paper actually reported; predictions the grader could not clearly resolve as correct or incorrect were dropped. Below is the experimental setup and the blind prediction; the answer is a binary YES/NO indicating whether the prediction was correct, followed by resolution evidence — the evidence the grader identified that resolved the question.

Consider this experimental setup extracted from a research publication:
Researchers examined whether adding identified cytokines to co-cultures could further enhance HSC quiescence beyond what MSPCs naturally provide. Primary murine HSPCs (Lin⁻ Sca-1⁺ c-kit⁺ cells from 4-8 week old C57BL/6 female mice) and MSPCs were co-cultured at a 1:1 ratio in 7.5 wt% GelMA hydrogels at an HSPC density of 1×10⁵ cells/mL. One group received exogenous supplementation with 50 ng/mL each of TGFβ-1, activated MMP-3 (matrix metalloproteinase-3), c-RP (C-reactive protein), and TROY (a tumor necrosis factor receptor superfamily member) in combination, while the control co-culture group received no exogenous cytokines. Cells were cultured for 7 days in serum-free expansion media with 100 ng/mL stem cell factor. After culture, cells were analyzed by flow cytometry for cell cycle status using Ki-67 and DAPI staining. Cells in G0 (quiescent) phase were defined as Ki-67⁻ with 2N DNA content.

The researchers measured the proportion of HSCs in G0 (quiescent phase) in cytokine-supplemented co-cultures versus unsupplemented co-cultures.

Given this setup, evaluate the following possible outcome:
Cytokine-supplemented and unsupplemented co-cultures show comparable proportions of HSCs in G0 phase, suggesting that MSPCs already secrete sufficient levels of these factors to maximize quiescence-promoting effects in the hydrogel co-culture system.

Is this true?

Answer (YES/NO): YES